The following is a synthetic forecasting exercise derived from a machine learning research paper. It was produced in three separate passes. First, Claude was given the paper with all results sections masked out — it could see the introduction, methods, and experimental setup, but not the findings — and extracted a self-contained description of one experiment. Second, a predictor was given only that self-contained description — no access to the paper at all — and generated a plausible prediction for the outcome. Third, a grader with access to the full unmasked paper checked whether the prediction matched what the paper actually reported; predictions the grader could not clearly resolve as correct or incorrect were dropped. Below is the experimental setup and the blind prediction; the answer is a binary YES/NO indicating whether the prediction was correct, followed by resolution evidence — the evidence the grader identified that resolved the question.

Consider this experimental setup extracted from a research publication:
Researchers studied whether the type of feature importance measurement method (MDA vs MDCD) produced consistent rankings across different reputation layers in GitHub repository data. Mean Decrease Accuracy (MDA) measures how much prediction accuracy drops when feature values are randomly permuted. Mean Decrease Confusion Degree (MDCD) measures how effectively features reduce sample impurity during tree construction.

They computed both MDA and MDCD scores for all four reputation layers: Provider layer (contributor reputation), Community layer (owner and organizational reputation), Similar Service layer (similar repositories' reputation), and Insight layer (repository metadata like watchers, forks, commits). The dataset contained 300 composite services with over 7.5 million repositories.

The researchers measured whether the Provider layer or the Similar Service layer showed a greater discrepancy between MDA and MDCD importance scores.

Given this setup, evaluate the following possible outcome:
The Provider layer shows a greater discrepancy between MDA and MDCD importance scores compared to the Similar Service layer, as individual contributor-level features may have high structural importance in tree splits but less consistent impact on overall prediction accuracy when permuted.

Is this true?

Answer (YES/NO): NO